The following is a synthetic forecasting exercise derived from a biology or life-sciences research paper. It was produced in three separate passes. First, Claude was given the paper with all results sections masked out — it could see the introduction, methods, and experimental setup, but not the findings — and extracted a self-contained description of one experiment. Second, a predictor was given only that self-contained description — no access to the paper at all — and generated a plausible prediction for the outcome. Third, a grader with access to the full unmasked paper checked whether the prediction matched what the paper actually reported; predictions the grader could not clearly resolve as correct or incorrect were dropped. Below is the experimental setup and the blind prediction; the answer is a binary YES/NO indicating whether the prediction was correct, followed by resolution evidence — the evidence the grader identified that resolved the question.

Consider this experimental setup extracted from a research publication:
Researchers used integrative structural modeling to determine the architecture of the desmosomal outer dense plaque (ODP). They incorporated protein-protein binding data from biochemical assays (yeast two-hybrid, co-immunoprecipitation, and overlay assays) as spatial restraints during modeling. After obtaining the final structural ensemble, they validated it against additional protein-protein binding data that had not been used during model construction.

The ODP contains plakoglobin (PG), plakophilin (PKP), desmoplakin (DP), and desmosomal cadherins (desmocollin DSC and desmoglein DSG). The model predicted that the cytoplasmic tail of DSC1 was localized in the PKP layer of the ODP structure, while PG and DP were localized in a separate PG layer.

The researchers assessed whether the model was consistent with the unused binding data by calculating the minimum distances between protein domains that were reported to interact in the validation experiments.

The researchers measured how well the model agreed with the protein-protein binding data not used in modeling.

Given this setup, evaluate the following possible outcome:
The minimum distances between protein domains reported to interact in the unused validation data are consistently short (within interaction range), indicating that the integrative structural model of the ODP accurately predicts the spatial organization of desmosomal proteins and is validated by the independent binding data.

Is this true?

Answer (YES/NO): NO